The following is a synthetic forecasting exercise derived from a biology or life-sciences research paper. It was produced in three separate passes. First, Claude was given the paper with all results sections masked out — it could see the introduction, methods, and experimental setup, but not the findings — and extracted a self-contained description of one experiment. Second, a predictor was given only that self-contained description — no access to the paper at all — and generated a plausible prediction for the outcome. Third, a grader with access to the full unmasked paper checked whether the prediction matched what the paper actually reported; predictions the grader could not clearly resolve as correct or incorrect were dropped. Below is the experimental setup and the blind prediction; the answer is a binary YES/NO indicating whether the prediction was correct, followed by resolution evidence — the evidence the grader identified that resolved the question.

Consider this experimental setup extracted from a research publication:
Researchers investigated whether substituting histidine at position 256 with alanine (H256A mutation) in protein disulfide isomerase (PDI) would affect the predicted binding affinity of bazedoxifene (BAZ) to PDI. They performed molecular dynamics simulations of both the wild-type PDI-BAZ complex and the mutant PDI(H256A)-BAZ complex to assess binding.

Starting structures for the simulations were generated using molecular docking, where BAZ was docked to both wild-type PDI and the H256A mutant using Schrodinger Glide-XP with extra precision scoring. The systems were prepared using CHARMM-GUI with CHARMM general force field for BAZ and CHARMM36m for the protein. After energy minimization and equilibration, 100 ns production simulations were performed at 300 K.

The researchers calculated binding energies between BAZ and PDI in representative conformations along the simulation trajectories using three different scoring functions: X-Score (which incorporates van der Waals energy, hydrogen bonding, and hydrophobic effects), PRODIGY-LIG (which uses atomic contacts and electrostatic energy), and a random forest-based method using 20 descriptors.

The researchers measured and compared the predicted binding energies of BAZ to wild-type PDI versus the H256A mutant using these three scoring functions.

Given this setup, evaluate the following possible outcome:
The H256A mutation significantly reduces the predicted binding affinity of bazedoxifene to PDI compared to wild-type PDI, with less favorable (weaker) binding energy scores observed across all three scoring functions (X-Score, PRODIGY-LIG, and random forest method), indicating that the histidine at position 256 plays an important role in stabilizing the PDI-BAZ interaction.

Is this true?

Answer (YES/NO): YES